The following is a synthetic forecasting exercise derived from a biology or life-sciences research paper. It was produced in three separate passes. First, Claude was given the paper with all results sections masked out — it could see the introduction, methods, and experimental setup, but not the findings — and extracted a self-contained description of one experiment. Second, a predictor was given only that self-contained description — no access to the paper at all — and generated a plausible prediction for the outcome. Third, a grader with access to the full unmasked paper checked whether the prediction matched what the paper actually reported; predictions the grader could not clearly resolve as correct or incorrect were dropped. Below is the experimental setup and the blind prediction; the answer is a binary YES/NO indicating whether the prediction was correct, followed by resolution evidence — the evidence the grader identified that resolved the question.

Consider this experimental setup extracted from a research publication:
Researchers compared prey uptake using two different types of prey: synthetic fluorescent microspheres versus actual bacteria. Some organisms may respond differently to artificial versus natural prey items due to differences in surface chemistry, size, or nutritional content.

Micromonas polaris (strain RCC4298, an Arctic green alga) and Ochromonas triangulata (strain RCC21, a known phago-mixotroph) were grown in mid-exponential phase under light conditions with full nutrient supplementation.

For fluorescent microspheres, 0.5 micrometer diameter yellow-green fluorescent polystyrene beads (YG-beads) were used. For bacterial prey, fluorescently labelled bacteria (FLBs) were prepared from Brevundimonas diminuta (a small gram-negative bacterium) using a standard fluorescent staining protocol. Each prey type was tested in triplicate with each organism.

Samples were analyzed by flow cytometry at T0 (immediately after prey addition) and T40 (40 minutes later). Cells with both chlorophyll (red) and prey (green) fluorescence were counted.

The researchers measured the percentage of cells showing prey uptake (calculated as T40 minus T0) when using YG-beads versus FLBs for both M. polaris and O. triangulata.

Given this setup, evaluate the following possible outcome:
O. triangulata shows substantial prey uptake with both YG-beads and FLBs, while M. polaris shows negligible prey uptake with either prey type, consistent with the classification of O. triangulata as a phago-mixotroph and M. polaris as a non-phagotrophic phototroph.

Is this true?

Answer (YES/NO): YES